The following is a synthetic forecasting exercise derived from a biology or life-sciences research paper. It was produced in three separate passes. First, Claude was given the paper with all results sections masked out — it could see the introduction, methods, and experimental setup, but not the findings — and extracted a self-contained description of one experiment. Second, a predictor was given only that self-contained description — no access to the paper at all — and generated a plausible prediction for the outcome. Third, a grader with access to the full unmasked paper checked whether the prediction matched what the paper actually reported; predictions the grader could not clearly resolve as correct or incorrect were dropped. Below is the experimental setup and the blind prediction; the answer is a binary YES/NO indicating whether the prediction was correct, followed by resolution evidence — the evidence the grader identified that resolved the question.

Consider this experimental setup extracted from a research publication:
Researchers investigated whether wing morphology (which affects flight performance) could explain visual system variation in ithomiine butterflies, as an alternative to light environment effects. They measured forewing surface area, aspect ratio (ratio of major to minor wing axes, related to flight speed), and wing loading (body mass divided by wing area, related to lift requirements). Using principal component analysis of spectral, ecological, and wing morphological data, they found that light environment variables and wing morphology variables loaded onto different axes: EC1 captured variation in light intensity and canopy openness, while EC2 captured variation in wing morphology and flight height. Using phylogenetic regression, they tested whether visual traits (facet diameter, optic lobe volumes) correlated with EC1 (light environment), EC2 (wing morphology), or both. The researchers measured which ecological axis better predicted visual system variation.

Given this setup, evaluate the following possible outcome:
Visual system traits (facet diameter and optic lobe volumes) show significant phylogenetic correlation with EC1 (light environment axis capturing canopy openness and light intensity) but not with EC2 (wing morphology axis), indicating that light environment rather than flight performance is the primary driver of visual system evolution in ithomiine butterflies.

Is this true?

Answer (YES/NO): NO